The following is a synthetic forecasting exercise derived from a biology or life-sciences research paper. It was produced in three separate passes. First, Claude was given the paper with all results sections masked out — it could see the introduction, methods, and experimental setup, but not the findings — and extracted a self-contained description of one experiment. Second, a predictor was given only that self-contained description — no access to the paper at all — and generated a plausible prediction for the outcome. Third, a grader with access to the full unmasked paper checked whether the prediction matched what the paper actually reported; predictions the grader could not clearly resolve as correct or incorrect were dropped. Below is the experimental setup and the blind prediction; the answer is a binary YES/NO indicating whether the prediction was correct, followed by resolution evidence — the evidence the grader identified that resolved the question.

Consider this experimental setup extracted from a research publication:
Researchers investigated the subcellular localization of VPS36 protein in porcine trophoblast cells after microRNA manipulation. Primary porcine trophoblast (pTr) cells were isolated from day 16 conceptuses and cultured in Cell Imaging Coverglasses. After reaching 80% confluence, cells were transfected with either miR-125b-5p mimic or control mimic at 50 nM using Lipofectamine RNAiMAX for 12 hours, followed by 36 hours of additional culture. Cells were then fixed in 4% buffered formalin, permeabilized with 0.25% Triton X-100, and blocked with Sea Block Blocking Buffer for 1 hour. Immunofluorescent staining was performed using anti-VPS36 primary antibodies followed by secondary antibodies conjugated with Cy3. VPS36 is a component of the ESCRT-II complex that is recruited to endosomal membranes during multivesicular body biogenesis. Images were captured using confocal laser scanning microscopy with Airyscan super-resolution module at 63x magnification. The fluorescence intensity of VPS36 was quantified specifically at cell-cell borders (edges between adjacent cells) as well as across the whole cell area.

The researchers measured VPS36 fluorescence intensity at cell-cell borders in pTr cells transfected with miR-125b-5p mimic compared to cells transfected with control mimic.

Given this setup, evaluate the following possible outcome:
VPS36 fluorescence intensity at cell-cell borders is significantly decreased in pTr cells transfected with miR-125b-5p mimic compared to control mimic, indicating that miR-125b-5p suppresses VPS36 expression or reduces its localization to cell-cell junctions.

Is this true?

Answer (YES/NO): YES